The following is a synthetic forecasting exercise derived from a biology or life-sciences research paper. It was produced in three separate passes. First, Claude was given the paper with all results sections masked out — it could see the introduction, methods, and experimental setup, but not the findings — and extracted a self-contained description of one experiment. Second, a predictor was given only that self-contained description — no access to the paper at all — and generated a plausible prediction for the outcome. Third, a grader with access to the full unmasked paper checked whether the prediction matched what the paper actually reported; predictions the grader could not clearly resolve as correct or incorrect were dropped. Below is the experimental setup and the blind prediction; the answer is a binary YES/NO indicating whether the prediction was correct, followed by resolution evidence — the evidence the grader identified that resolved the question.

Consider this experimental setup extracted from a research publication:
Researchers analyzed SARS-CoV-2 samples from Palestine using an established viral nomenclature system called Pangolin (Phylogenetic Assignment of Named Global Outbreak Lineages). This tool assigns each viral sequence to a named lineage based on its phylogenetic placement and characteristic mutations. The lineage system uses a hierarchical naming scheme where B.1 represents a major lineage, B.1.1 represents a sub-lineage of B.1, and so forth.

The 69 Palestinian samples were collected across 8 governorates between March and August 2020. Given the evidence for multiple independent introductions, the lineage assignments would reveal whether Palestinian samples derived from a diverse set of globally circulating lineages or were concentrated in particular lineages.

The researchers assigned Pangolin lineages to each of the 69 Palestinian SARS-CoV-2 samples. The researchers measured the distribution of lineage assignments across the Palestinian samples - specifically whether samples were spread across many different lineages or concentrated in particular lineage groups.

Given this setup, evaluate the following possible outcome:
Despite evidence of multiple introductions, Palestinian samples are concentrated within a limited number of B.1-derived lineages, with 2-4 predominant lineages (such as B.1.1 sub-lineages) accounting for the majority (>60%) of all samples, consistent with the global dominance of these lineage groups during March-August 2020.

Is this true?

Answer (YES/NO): NO